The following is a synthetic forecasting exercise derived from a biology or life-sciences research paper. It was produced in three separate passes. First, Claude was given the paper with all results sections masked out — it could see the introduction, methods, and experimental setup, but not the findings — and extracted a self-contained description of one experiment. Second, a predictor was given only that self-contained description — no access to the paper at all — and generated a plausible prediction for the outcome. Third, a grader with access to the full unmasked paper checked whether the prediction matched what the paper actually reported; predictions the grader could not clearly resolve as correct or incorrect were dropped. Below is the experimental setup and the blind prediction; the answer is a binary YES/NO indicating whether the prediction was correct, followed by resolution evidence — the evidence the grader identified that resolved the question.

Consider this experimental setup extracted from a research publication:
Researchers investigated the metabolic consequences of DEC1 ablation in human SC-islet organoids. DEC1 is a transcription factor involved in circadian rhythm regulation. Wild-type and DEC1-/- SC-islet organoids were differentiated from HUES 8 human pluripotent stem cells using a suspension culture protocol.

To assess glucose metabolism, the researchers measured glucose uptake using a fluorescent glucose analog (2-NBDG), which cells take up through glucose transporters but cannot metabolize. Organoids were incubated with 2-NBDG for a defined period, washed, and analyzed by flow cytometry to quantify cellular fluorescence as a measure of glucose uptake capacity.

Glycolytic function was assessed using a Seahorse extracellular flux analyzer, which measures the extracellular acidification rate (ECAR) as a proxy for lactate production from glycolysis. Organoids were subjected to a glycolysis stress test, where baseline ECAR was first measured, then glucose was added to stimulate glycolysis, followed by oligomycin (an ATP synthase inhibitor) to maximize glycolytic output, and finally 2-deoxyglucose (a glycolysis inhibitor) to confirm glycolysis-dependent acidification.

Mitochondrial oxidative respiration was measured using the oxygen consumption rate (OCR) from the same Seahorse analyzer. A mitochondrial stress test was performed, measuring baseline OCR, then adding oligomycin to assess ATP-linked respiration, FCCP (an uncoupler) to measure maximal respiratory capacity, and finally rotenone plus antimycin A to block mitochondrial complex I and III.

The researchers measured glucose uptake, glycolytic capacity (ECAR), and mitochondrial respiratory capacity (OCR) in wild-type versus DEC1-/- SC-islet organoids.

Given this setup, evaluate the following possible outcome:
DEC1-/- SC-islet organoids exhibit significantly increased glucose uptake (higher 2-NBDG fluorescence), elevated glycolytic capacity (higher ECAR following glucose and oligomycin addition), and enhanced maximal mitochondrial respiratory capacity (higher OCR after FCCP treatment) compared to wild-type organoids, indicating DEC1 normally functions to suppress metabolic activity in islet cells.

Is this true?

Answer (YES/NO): NO